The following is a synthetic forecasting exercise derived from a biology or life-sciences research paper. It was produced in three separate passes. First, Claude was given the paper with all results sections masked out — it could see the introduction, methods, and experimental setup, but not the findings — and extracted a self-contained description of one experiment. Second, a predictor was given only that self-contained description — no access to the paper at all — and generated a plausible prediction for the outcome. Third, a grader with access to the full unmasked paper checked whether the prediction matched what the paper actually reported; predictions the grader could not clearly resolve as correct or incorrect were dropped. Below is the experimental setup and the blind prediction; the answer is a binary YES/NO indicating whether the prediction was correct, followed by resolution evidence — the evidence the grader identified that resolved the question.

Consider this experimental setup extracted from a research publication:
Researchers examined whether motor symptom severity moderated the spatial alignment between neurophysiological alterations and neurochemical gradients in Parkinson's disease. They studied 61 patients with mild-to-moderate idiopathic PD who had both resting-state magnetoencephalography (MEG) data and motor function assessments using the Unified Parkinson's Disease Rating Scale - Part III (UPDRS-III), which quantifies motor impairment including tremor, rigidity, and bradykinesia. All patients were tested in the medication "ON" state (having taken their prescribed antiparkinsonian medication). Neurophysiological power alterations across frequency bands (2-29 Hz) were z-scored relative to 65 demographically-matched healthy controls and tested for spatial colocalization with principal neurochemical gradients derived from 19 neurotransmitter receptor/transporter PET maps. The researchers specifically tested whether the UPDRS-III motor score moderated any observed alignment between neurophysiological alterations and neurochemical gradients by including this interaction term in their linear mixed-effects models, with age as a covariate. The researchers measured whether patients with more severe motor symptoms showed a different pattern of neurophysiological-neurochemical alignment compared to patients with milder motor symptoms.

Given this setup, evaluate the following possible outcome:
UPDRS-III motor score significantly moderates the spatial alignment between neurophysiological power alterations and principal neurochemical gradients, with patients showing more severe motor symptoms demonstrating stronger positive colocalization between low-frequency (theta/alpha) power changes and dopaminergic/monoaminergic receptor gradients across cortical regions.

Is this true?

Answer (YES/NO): NO